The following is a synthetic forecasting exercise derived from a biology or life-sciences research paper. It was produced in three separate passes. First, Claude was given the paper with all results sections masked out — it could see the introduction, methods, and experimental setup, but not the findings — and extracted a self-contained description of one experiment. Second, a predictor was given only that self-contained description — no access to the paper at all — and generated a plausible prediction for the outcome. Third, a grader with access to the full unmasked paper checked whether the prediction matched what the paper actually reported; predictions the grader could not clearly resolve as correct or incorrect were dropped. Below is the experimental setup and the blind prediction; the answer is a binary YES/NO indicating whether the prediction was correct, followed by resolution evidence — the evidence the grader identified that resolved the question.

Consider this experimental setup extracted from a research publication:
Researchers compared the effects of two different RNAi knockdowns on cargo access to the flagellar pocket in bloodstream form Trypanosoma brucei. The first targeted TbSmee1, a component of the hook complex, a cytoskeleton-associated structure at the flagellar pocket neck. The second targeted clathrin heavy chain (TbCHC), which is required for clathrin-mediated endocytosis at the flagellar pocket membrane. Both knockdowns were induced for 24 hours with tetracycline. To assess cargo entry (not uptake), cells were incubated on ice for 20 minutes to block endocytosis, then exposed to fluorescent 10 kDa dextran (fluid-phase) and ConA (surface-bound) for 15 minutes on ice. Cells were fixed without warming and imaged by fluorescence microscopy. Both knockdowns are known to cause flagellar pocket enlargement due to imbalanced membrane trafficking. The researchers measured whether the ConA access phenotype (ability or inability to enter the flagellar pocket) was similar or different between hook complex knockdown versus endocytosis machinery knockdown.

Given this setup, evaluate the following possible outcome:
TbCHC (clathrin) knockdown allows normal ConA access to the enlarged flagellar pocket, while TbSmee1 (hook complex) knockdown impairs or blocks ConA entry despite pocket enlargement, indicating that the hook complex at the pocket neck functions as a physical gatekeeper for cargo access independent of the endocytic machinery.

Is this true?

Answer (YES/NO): NO